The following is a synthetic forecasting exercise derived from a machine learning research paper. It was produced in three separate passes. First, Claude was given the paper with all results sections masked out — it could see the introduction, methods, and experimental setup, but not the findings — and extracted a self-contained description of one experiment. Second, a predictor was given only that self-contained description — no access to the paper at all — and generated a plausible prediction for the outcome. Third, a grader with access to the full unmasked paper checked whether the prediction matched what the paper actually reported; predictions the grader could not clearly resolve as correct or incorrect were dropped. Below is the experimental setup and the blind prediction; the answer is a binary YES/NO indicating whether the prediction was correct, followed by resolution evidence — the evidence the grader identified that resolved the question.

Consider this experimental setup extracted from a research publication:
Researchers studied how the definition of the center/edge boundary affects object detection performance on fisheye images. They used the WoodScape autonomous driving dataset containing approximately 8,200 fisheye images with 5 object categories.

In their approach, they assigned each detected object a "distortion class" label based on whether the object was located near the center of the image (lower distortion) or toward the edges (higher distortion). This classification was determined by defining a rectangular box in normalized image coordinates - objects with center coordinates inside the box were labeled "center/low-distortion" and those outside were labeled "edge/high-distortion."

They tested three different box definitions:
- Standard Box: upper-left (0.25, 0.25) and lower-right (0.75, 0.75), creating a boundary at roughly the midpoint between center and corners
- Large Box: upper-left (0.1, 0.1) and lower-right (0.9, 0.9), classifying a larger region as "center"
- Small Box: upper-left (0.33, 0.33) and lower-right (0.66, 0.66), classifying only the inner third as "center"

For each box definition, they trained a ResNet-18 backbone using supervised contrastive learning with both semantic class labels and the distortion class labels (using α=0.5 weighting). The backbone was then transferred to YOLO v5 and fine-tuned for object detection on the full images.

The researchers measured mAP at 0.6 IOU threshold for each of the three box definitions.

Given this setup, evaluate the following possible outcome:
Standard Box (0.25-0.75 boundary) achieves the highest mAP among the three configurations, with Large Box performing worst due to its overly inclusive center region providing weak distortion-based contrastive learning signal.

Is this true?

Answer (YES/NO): NO